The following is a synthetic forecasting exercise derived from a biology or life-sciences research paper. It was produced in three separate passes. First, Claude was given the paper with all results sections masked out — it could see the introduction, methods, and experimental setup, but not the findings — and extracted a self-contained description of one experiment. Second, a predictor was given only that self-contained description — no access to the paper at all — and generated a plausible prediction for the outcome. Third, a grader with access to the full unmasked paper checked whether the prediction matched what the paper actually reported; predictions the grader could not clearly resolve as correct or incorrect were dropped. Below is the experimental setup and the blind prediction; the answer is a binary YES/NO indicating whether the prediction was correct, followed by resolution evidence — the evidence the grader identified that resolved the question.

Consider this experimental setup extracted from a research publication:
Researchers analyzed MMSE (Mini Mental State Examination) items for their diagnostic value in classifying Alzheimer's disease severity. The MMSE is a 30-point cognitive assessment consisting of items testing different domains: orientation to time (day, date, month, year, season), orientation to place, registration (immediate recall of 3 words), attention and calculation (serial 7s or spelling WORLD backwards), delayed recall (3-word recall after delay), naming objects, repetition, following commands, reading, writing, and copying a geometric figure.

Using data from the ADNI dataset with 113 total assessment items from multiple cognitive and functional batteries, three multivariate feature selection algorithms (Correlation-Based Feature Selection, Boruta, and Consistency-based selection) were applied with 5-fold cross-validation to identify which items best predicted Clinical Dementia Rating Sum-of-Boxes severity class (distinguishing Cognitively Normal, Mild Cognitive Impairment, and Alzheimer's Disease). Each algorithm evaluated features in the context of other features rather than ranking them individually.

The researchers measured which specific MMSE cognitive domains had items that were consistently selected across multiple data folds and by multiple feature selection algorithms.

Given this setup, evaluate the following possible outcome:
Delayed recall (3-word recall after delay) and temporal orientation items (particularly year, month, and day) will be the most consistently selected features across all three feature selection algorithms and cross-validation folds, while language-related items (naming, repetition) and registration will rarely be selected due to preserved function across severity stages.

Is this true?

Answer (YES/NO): NO